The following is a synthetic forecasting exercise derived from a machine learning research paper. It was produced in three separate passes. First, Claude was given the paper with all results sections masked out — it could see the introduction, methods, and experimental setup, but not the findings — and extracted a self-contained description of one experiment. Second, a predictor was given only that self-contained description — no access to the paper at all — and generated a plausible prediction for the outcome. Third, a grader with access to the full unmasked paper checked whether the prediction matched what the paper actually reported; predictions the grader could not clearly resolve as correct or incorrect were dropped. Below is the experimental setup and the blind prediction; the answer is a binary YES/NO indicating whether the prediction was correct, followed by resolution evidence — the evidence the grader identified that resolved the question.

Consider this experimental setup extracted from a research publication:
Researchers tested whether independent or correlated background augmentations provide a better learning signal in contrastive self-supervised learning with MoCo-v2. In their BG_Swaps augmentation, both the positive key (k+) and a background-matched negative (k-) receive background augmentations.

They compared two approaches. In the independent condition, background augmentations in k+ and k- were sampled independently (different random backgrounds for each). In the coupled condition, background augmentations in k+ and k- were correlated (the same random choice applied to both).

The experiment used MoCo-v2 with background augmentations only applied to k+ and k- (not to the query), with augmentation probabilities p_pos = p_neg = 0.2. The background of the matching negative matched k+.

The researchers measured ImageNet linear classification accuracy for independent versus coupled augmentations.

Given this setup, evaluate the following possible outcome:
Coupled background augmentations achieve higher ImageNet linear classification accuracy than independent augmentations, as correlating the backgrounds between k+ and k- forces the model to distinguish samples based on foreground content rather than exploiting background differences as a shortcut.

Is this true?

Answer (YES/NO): NO